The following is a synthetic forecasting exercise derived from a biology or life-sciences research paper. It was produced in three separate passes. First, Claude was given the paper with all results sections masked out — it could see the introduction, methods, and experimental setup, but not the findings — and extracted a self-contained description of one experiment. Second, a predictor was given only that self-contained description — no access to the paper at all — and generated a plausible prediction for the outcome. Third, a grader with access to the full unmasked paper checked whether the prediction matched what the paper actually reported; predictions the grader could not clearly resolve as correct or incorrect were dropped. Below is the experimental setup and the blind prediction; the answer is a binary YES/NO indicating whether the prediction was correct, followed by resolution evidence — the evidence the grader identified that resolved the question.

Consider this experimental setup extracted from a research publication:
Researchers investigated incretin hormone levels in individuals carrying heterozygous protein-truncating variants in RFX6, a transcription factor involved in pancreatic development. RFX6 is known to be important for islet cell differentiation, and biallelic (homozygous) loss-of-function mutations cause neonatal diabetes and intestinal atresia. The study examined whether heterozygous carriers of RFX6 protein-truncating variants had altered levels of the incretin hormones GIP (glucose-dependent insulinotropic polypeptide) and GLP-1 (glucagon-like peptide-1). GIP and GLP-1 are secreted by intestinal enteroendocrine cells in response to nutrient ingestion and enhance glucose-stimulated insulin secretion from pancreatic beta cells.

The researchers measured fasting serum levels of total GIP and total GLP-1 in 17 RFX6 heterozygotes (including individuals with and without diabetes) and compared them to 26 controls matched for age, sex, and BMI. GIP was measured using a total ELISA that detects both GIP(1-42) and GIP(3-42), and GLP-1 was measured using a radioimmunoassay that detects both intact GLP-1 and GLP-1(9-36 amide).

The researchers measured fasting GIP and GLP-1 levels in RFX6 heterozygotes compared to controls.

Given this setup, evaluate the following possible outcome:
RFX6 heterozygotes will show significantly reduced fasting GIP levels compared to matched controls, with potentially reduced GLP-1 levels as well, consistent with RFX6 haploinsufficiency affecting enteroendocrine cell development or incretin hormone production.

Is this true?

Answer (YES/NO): NO